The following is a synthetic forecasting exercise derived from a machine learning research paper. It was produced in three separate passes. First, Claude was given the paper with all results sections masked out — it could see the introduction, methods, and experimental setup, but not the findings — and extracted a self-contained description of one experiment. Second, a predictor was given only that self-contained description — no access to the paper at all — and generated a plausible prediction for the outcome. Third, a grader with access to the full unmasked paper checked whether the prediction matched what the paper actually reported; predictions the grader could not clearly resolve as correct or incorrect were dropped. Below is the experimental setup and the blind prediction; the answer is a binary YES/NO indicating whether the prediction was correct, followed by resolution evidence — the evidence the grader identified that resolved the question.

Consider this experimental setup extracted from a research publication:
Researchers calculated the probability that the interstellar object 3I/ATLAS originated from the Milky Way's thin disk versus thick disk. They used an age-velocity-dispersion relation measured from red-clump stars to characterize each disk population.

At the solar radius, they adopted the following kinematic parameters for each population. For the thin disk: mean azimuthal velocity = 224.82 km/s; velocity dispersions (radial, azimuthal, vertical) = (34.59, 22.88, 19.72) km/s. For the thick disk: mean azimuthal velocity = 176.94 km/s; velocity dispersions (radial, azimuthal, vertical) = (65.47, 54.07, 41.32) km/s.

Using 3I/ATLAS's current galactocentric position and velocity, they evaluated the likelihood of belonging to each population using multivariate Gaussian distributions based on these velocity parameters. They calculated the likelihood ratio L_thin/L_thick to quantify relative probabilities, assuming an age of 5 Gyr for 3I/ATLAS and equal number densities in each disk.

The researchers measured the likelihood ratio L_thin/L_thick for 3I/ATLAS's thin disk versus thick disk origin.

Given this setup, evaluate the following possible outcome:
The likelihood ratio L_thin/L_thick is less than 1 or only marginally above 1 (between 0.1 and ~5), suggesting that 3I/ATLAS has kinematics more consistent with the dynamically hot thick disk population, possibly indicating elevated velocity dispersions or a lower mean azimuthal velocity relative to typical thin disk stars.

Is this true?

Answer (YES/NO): NO